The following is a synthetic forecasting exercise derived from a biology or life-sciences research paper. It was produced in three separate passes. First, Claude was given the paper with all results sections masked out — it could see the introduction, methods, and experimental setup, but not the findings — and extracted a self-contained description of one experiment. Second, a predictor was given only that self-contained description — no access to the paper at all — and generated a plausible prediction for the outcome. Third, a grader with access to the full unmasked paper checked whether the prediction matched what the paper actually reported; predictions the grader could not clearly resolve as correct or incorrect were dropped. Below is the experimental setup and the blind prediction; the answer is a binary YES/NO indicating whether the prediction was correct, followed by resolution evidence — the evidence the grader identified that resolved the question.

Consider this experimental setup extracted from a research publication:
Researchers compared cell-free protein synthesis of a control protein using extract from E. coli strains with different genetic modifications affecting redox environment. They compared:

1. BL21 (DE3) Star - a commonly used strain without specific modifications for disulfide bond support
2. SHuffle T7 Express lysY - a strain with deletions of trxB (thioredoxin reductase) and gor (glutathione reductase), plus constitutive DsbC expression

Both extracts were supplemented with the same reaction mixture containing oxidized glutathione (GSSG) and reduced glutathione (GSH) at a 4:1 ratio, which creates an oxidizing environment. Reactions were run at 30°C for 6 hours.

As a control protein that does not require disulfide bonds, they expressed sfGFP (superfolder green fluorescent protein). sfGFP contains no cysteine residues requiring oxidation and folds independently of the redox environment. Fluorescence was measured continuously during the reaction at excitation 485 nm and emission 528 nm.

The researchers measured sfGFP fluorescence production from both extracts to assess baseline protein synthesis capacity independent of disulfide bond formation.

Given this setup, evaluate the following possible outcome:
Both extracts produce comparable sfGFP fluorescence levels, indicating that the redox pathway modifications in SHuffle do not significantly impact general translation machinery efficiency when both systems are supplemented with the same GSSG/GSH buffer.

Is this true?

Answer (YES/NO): NO